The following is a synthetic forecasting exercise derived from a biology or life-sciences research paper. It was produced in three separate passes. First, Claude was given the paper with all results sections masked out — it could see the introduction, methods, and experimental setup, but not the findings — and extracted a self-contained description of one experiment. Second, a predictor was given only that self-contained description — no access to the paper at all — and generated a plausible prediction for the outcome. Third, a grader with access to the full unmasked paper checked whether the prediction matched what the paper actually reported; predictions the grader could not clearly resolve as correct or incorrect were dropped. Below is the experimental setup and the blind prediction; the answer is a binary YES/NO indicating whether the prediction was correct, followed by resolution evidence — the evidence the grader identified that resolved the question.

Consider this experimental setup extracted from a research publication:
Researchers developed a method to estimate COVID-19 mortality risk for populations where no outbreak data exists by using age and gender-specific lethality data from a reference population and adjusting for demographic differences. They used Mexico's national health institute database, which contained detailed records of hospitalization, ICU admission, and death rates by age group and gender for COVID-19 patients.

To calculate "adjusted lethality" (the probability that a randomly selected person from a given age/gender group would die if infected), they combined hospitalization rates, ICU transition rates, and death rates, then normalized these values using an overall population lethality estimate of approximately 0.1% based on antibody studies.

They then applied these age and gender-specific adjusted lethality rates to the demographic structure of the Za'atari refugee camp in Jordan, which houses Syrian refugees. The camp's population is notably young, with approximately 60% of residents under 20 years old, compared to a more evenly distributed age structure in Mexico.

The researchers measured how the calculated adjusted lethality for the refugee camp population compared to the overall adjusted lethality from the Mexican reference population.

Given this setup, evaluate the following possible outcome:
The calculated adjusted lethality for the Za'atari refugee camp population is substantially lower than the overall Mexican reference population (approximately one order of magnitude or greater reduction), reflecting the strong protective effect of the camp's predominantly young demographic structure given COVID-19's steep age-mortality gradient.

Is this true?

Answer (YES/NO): NO